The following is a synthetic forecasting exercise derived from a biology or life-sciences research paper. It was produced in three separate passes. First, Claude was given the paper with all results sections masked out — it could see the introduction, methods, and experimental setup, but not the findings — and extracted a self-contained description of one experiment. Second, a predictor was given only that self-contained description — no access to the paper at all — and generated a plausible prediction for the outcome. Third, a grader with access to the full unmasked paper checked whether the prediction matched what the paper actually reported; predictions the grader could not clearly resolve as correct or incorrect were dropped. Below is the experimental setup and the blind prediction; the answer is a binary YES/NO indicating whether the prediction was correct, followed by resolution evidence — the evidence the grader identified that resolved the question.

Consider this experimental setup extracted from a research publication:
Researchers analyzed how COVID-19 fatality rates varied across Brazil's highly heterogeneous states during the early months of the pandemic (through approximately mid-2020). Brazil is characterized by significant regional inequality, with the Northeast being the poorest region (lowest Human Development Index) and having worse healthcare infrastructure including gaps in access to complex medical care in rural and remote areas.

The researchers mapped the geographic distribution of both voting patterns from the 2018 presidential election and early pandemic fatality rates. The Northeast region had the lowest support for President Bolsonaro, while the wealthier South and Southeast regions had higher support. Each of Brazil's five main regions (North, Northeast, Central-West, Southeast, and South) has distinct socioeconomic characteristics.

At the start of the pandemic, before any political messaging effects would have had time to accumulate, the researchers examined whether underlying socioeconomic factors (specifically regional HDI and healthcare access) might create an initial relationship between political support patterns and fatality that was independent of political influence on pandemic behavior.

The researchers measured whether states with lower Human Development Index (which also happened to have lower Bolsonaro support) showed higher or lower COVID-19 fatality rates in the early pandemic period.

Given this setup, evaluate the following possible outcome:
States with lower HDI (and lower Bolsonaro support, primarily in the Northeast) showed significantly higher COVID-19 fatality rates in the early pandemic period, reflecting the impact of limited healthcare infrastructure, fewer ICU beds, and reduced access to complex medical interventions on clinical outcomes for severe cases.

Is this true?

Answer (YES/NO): NO